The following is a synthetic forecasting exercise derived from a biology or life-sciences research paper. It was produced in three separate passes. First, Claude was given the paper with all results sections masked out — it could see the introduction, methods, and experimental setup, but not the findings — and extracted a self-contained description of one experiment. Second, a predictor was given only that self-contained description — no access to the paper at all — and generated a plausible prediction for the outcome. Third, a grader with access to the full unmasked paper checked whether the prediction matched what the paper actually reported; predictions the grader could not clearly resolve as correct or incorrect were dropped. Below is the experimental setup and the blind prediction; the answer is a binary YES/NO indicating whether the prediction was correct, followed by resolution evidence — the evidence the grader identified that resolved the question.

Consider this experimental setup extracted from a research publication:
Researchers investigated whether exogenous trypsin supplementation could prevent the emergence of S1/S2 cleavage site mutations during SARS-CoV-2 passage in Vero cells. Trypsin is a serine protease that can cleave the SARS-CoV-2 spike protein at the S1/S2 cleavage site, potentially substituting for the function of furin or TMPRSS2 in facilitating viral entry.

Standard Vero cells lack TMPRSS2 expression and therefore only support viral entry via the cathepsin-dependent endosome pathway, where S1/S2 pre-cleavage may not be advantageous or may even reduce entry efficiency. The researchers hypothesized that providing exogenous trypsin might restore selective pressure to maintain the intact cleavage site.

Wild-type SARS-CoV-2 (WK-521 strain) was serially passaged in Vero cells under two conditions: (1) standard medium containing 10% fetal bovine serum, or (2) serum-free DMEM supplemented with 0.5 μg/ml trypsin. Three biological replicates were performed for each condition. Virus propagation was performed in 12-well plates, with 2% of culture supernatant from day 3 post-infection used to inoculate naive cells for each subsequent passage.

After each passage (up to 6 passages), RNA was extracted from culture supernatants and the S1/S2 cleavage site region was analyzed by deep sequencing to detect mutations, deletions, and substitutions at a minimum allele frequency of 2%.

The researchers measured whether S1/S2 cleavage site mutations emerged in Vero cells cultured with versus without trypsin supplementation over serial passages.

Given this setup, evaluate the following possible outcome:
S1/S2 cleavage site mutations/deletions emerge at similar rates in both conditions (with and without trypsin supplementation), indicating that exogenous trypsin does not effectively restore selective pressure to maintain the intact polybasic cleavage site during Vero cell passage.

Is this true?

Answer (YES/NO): YES